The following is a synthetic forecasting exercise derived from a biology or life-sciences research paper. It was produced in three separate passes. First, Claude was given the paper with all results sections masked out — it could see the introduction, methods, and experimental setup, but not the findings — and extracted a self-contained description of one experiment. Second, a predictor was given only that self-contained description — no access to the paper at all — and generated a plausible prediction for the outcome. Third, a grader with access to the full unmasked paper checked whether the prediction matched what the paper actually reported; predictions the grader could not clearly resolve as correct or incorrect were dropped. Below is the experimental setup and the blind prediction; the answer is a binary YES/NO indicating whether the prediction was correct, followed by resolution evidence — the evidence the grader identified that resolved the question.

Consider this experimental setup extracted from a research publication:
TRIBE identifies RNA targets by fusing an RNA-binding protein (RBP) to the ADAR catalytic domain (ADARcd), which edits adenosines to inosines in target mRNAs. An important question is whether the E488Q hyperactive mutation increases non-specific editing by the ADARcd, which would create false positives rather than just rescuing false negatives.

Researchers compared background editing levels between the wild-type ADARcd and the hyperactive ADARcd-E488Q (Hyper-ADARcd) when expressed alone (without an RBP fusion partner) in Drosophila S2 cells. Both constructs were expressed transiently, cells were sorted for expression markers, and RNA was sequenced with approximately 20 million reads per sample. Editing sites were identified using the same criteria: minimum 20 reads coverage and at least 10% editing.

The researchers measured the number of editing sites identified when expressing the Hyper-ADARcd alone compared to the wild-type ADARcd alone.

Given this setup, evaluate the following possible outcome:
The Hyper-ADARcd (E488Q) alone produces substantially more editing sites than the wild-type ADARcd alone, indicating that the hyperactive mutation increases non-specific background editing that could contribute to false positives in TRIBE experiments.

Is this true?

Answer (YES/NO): NO